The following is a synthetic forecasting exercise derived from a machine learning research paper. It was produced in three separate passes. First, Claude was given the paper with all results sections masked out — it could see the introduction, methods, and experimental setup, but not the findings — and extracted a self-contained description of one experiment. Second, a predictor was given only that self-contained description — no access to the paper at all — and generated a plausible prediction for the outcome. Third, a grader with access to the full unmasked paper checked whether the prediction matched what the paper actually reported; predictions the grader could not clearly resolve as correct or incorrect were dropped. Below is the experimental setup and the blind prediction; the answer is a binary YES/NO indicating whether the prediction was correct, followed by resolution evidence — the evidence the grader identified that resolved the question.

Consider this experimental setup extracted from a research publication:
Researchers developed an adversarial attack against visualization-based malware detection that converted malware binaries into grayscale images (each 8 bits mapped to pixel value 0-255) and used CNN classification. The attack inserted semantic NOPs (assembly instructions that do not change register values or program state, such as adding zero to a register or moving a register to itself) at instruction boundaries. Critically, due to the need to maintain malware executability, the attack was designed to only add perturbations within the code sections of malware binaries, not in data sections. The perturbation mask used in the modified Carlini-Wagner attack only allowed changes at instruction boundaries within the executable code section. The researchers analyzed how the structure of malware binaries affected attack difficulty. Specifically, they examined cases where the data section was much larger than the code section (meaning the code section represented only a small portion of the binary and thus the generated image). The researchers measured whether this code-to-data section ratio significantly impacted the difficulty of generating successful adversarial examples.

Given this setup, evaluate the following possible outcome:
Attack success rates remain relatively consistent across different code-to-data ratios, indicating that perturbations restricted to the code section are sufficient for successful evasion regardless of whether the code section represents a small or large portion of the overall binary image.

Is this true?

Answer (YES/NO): NO